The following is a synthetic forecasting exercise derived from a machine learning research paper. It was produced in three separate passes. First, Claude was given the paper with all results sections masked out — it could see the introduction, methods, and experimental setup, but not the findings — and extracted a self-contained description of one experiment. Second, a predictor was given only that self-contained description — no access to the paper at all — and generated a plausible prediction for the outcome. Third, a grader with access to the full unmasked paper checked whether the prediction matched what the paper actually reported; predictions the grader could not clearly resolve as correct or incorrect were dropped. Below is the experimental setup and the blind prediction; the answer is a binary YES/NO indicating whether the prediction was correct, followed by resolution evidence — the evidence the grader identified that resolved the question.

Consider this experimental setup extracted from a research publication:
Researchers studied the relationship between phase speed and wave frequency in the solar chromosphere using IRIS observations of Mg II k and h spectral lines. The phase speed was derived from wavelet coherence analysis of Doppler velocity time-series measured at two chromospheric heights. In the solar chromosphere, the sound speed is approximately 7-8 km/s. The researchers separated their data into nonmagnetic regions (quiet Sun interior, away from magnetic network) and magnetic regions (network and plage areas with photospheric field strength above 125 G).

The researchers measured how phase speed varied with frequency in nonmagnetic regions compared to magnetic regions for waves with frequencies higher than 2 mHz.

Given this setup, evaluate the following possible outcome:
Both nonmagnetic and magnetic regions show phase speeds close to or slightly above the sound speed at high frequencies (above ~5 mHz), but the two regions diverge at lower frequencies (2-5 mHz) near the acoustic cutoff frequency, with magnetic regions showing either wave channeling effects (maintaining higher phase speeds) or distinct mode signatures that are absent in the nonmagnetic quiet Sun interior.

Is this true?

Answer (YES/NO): NO